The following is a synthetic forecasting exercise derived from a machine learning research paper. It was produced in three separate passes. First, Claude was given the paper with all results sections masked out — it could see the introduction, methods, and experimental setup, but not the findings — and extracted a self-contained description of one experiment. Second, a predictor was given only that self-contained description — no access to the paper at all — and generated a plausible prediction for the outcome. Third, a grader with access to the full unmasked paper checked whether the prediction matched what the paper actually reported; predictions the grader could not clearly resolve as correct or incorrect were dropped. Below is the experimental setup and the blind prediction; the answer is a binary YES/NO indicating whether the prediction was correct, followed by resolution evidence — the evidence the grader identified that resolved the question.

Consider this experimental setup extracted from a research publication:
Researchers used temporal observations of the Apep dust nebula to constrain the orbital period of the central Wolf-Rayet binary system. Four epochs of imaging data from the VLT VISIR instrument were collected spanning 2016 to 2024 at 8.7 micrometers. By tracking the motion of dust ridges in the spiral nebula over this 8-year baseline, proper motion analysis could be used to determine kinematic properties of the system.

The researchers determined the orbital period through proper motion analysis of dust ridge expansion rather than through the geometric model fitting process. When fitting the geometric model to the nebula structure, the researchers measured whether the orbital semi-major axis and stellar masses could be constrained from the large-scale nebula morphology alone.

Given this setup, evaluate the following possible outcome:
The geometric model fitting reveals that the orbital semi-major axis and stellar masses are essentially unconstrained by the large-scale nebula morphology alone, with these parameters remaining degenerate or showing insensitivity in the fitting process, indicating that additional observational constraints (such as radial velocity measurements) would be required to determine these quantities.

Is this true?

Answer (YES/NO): YES